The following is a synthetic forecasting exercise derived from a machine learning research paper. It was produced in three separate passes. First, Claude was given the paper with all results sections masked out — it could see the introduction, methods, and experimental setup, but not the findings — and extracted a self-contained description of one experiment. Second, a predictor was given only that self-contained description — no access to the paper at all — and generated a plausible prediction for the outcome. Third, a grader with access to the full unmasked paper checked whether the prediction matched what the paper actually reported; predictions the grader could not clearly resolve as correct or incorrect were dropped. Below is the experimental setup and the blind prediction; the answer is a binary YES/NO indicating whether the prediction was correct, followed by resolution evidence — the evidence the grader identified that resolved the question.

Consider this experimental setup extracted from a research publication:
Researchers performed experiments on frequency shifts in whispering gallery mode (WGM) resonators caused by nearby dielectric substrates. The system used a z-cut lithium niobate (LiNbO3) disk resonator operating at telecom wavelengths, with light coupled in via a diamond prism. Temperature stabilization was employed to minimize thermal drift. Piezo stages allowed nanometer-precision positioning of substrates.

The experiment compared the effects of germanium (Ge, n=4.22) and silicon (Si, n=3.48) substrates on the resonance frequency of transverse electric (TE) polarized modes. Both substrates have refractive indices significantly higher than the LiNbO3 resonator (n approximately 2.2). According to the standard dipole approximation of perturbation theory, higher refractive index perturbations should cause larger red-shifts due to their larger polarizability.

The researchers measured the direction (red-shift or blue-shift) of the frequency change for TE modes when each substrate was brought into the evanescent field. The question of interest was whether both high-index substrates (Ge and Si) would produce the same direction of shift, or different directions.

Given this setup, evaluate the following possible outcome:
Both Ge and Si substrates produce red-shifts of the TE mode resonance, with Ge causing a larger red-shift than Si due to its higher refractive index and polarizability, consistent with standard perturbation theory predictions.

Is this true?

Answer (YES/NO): NO